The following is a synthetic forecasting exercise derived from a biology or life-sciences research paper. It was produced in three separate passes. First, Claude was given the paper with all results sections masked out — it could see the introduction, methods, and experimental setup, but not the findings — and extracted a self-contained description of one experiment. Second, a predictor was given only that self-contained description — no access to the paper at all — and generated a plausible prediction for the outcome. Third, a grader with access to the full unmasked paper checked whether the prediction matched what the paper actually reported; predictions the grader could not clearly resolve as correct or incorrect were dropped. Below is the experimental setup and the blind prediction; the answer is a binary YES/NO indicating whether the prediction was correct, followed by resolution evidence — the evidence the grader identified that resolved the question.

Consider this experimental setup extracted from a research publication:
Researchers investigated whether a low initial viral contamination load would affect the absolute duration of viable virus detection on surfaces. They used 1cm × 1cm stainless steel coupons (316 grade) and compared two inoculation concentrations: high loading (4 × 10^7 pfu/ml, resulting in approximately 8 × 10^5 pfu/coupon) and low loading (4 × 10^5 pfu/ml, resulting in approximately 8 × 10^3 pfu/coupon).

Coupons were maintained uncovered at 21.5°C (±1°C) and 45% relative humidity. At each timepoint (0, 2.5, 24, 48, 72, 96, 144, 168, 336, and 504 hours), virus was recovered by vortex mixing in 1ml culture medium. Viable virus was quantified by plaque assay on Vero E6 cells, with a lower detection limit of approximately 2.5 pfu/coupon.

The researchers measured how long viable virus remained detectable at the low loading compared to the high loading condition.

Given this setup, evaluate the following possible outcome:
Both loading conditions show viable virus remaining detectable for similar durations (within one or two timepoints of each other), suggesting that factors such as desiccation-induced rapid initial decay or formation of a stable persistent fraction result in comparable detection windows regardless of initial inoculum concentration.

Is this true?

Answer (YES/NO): NO